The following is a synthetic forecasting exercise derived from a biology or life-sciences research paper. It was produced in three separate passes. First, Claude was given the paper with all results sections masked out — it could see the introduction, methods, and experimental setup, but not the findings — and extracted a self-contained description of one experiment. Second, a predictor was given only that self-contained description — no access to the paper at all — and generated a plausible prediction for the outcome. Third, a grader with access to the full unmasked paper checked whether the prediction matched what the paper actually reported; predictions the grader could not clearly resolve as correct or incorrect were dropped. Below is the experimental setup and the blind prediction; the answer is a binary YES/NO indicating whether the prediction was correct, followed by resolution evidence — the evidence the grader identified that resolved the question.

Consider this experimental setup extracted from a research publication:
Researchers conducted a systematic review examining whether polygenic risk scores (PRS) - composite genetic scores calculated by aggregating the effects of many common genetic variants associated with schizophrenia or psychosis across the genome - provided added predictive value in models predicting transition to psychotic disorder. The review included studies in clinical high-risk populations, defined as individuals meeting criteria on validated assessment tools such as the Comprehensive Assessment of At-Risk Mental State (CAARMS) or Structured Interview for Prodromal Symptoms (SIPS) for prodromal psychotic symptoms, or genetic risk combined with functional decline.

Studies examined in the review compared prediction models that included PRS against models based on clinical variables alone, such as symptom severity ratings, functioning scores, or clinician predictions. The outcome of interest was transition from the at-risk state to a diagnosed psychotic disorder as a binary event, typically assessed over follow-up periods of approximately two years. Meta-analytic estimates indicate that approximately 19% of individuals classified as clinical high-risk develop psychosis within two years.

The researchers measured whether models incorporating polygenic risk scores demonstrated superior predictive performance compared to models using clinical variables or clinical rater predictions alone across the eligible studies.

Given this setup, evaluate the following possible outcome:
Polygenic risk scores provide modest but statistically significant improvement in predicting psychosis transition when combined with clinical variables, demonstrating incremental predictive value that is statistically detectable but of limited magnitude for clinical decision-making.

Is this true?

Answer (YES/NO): NO